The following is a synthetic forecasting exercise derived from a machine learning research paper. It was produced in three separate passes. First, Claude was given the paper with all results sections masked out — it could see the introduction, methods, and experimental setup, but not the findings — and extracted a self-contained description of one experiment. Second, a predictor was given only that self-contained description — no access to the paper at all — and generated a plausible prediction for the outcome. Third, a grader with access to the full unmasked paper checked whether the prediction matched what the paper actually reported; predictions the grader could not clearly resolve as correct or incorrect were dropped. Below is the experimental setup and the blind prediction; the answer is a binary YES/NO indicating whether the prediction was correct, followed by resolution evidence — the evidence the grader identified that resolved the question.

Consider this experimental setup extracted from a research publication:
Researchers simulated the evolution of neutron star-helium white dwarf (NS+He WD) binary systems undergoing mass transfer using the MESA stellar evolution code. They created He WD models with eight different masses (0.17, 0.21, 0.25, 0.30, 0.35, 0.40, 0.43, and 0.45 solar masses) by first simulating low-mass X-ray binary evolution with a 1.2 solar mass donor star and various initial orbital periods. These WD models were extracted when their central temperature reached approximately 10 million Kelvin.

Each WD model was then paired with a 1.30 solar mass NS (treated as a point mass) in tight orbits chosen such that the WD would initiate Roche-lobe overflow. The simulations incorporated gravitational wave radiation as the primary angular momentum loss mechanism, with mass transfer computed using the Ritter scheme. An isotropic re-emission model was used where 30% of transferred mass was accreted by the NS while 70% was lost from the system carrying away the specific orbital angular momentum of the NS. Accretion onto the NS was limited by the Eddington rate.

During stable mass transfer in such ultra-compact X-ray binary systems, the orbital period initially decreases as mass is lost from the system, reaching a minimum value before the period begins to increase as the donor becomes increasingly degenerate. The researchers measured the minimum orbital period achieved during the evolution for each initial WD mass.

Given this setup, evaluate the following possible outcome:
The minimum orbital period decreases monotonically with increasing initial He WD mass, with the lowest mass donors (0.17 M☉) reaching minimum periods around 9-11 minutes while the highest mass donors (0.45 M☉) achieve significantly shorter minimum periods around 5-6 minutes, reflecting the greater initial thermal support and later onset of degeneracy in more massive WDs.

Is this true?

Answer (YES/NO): NO